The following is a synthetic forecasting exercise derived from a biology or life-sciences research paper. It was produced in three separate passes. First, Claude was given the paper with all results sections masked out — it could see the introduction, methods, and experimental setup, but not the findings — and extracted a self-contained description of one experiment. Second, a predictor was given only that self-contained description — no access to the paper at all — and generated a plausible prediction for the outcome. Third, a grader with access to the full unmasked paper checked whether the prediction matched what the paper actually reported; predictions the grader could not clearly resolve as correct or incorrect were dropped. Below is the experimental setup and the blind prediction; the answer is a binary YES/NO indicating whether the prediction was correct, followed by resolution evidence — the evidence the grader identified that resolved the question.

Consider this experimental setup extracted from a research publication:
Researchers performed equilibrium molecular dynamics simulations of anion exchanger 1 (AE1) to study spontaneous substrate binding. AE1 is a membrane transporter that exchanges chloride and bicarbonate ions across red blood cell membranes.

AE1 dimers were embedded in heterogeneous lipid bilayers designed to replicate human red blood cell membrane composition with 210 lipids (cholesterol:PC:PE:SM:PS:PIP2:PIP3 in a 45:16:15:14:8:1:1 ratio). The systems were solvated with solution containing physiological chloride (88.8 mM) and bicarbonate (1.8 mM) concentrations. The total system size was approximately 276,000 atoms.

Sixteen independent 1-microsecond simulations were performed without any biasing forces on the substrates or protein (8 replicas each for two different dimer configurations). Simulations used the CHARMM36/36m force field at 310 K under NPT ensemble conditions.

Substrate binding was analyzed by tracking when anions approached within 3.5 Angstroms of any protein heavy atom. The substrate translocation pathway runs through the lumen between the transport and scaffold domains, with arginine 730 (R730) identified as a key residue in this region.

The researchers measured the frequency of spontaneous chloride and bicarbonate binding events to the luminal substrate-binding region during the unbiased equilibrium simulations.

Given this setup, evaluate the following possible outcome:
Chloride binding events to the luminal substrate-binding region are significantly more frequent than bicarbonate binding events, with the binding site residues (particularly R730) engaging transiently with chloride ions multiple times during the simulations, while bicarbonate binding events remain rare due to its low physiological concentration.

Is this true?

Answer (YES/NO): NO